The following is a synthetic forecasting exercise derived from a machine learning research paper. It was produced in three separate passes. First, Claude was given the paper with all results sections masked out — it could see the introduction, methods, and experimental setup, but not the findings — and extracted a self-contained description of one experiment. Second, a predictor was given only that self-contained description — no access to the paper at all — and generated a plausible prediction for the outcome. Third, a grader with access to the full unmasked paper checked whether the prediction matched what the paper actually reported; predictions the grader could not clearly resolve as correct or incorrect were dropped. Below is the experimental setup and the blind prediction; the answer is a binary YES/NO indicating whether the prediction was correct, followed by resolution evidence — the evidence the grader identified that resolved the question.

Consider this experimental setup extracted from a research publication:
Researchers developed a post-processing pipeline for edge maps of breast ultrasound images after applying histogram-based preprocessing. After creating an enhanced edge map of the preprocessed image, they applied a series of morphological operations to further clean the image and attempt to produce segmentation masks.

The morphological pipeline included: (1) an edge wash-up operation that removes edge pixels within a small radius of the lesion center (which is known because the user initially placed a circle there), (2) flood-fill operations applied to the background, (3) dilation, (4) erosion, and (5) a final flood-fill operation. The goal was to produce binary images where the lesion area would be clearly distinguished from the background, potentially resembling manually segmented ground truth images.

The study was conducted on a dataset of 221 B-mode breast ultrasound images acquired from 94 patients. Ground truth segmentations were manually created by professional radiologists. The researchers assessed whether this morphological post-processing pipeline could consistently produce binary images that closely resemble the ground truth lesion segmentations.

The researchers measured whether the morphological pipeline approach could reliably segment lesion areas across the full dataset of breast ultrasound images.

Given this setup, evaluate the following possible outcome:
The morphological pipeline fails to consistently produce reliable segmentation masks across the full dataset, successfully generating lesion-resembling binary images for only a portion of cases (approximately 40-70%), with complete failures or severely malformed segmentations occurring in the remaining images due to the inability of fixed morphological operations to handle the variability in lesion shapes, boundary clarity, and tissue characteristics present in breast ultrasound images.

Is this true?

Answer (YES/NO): NO